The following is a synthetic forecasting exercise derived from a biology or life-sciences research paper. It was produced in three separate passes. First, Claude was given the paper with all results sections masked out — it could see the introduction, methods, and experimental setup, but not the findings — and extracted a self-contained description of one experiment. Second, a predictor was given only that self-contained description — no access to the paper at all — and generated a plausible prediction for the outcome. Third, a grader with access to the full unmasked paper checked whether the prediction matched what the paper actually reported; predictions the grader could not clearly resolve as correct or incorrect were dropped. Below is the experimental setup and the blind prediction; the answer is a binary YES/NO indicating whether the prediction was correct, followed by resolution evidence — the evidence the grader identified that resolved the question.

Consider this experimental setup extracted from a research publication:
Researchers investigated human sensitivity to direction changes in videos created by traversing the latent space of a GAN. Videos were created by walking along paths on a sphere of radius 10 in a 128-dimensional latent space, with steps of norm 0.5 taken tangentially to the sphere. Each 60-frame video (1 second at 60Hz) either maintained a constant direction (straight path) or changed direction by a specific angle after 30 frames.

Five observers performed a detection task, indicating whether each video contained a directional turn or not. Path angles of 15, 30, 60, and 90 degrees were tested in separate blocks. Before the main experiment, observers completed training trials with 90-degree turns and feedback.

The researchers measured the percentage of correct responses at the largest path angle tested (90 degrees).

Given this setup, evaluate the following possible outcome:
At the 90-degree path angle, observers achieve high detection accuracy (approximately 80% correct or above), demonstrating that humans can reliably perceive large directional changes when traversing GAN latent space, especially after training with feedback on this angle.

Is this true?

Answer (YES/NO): YES